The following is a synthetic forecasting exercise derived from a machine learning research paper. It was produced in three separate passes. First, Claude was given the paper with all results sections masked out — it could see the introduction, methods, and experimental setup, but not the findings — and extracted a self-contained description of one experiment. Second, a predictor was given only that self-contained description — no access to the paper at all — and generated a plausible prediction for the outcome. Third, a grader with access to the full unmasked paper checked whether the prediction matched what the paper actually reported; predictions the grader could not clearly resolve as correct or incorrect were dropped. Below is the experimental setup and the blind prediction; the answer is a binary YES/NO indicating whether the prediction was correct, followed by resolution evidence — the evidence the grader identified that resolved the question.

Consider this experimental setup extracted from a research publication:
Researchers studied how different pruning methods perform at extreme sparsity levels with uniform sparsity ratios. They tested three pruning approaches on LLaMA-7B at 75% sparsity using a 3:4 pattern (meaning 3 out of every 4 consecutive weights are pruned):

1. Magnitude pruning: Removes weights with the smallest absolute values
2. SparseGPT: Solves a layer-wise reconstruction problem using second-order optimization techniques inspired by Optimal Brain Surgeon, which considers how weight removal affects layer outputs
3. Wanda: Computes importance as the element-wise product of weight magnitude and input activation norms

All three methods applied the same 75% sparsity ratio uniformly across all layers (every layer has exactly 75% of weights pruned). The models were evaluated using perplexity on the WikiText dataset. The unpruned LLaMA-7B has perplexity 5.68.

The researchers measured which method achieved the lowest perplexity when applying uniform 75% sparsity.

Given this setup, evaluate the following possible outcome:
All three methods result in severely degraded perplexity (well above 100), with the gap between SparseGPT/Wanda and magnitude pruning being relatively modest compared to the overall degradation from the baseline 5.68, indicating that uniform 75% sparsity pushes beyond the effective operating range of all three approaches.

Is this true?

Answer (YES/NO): NO